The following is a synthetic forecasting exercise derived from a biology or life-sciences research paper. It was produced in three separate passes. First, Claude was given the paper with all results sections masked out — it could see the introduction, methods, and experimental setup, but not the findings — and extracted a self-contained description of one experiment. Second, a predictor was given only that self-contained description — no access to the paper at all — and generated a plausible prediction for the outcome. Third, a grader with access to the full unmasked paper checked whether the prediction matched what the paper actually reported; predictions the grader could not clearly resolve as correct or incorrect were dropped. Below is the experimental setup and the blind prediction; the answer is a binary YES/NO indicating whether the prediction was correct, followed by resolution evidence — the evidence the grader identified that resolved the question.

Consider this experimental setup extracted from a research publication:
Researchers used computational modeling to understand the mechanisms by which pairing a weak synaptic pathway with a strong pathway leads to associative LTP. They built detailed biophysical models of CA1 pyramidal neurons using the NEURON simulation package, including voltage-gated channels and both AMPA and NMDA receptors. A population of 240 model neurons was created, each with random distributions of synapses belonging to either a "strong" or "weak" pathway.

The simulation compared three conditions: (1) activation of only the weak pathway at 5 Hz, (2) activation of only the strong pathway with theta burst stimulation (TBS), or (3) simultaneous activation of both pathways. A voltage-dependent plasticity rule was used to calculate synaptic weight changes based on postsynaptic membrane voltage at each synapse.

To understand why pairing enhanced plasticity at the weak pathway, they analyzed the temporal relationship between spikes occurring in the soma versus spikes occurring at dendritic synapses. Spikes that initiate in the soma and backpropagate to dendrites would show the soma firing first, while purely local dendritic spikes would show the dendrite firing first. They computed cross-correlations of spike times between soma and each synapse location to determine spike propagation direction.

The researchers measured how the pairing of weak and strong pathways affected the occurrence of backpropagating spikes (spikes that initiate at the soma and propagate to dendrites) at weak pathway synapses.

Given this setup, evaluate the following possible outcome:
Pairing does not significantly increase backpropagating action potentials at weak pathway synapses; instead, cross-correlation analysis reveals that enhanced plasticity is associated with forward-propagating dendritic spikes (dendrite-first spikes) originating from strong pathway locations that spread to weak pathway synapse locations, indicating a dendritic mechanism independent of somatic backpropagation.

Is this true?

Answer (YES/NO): NO